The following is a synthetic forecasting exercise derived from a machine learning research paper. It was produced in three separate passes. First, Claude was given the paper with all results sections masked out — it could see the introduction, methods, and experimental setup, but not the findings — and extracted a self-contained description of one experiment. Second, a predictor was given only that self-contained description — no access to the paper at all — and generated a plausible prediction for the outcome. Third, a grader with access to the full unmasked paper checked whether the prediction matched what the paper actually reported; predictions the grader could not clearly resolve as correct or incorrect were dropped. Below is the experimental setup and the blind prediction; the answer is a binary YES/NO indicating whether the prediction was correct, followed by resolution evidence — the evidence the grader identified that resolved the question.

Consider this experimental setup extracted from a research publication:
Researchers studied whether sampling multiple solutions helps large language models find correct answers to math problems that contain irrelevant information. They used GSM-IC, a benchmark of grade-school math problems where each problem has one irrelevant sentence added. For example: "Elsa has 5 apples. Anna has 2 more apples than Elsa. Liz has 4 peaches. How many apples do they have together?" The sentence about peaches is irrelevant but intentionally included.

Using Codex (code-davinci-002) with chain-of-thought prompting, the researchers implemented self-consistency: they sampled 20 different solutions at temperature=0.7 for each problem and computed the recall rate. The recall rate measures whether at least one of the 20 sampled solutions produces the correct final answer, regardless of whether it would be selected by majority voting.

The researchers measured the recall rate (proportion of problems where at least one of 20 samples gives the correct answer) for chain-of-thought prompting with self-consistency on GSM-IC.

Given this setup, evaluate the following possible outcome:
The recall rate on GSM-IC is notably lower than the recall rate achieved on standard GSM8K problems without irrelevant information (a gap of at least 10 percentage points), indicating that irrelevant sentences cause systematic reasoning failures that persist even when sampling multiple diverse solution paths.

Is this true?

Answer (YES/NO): NO